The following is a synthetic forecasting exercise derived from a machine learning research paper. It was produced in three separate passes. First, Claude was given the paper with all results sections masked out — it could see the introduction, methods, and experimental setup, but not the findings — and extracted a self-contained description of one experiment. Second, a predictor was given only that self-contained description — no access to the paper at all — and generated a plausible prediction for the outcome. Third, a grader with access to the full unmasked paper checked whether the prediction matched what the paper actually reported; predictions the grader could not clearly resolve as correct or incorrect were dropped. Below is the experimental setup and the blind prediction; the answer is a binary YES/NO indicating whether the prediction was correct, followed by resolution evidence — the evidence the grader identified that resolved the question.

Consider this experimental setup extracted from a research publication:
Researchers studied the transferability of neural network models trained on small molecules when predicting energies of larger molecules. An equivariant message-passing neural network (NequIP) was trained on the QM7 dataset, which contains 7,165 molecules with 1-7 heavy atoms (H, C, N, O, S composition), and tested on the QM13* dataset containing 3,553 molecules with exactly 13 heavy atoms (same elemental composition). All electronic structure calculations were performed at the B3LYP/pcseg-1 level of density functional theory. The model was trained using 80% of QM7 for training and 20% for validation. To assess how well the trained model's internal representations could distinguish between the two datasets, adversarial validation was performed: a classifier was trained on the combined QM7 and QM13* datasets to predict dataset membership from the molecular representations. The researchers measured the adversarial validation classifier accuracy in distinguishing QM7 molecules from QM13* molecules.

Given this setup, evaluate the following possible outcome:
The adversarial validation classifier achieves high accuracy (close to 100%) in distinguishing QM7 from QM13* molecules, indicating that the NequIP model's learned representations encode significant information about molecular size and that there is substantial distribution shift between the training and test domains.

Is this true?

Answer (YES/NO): YES